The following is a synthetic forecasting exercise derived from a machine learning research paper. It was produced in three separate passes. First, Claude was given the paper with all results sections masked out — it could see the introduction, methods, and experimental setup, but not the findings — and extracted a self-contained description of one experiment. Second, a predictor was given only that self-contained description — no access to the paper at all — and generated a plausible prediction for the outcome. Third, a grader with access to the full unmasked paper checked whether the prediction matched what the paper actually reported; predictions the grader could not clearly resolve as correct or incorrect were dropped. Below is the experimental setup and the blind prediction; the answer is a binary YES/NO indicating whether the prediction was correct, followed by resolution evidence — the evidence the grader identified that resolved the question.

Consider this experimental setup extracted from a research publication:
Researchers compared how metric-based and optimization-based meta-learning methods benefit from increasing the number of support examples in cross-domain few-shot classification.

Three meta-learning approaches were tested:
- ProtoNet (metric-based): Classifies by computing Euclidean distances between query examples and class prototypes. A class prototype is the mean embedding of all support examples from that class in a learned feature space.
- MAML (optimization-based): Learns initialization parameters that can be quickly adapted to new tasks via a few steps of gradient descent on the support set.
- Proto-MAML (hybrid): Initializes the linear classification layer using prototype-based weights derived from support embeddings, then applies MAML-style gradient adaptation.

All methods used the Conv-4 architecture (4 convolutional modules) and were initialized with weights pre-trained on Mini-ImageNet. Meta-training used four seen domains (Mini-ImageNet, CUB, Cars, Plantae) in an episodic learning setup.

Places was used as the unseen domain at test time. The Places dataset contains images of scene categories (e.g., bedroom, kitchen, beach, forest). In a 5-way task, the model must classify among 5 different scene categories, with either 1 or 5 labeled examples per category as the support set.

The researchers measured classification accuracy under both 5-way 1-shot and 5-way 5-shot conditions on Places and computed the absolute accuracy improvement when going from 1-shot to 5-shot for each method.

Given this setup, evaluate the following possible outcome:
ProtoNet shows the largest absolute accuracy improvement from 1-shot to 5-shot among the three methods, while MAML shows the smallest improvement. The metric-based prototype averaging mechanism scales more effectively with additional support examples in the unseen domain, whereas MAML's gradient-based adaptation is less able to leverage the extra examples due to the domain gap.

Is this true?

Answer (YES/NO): YES